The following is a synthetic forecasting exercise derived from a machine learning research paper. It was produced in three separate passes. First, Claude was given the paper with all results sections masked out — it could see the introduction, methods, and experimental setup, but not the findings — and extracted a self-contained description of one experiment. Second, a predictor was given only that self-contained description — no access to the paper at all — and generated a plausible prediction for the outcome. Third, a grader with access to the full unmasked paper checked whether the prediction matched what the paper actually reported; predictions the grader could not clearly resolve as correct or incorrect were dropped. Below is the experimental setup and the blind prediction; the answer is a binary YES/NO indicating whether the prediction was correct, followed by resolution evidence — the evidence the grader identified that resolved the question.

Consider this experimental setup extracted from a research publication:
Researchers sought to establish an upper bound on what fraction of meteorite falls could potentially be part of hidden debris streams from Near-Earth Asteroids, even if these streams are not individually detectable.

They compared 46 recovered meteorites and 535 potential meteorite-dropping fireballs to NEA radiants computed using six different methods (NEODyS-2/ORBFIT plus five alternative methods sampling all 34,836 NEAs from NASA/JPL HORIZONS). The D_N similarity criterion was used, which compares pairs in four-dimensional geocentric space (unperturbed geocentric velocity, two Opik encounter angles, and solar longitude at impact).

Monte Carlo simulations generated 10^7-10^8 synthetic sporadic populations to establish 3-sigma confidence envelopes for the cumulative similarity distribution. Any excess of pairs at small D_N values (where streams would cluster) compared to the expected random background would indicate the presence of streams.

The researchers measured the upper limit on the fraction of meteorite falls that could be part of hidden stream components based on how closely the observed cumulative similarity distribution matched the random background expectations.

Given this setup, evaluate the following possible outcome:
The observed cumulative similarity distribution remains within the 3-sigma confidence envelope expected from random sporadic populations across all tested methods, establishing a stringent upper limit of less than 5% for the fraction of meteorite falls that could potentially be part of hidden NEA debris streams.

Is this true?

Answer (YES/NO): NO